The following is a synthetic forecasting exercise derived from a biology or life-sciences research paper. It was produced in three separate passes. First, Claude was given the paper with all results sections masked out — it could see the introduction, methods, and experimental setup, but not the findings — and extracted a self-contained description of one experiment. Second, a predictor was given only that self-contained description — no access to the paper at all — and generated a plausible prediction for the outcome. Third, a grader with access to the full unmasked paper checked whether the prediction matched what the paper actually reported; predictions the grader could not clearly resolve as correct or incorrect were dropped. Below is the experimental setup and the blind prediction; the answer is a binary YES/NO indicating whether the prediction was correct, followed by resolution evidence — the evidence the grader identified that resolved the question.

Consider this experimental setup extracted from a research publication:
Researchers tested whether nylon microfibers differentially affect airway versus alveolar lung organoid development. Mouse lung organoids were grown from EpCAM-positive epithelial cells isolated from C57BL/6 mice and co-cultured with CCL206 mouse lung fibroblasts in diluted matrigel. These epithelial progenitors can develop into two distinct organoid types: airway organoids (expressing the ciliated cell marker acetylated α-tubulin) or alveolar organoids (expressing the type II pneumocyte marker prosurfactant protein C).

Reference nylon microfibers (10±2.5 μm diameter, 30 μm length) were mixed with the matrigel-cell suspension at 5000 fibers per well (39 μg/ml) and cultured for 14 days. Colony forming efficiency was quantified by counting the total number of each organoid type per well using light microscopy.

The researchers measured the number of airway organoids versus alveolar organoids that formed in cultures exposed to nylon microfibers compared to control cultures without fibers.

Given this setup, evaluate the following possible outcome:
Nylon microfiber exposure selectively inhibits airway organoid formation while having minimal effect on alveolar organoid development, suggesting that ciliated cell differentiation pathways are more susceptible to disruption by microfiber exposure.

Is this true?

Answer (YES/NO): NO